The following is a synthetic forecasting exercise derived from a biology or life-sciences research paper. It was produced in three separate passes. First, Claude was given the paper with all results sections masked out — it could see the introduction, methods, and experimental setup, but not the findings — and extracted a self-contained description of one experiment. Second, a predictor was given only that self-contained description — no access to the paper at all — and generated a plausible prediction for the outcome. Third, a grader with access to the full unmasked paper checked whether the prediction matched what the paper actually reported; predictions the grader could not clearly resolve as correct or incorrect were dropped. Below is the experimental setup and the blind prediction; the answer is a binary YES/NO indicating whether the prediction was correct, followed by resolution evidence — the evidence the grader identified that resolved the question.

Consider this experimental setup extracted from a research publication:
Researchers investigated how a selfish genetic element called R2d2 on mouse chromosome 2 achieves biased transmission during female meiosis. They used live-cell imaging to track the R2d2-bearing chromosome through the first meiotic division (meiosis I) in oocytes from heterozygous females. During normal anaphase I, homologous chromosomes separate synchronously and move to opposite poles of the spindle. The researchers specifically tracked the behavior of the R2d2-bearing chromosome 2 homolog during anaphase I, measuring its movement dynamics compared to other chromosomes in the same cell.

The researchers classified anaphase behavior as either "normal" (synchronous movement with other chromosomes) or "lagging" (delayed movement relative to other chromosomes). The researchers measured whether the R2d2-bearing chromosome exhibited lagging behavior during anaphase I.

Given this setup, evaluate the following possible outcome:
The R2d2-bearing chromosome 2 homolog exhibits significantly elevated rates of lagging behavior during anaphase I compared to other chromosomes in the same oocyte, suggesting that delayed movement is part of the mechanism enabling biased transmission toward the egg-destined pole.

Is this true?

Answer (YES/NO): YES